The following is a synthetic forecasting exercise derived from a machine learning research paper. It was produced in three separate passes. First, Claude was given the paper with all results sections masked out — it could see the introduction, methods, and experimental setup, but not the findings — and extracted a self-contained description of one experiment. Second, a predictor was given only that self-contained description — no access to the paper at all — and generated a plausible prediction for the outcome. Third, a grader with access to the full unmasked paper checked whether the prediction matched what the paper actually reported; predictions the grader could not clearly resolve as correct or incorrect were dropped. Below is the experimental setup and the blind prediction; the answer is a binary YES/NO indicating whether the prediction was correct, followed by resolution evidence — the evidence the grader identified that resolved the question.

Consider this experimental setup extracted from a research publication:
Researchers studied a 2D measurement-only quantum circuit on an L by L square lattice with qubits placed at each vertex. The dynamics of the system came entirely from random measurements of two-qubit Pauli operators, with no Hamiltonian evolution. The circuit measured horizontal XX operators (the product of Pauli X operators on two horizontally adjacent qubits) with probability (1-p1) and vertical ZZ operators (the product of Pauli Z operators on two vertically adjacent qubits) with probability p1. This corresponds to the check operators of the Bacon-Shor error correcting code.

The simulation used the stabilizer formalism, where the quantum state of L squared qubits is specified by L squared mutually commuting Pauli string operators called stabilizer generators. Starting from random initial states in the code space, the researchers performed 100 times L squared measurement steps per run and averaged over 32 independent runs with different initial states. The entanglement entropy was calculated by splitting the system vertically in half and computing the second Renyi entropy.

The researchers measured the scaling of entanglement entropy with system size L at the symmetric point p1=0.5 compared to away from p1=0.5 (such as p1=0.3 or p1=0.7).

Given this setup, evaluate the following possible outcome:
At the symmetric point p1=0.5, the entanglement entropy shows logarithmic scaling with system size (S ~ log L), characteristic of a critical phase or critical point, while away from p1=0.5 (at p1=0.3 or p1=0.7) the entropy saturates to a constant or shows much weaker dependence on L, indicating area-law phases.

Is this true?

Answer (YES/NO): NO